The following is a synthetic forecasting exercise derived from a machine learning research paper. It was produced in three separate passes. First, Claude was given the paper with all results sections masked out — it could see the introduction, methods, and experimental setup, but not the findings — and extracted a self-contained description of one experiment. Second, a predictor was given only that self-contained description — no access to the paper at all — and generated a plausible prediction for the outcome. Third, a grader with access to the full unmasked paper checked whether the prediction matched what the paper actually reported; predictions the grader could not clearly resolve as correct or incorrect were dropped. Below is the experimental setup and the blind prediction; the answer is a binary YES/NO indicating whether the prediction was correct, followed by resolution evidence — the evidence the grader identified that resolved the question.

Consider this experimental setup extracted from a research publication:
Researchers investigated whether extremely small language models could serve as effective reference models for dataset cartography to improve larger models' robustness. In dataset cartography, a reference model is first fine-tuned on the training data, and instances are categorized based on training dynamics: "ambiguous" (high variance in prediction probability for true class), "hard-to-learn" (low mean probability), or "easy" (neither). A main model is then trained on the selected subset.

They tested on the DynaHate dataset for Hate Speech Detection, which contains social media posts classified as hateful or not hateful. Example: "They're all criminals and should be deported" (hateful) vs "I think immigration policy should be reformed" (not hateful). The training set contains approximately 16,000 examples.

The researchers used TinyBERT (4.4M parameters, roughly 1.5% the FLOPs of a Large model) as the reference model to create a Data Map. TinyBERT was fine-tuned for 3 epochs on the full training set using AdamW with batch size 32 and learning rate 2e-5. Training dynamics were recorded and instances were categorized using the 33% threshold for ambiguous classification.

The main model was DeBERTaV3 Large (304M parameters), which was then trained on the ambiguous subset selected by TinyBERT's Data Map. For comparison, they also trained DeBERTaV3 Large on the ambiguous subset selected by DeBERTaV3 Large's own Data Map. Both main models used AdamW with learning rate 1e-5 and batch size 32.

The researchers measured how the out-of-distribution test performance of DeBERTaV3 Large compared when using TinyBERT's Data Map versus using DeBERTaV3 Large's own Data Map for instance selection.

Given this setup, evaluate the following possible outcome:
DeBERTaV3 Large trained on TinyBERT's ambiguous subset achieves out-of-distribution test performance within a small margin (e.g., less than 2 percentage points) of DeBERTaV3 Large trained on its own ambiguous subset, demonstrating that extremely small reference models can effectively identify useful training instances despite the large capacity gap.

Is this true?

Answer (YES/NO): NO